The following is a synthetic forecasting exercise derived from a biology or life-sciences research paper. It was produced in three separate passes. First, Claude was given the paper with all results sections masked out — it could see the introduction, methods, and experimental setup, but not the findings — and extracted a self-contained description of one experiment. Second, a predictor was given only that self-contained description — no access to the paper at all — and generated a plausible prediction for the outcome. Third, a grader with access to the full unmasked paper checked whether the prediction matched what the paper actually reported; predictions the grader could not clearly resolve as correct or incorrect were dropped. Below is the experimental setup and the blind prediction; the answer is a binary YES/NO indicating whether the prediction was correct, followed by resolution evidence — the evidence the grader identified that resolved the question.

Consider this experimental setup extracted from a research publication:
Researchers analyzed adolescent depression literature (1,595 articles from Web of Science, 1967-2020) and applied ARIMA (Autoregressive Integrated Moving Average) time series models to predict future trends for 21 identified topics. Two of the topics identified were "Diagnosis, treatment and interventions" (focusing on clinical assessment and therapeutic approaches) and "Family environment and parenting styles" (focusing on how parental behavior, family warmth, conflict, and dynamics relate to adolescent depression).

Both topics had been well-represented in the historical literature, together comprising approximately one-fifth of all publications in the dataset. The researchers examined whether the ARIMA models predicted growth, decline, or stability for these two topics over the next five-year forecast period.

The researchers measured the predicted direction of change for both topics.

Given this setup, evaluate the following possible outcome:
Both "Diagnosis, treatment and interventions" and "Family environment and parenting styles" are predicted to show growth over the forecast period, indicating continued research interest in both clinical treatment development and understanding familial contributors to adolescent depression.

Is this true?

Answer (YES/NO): YES